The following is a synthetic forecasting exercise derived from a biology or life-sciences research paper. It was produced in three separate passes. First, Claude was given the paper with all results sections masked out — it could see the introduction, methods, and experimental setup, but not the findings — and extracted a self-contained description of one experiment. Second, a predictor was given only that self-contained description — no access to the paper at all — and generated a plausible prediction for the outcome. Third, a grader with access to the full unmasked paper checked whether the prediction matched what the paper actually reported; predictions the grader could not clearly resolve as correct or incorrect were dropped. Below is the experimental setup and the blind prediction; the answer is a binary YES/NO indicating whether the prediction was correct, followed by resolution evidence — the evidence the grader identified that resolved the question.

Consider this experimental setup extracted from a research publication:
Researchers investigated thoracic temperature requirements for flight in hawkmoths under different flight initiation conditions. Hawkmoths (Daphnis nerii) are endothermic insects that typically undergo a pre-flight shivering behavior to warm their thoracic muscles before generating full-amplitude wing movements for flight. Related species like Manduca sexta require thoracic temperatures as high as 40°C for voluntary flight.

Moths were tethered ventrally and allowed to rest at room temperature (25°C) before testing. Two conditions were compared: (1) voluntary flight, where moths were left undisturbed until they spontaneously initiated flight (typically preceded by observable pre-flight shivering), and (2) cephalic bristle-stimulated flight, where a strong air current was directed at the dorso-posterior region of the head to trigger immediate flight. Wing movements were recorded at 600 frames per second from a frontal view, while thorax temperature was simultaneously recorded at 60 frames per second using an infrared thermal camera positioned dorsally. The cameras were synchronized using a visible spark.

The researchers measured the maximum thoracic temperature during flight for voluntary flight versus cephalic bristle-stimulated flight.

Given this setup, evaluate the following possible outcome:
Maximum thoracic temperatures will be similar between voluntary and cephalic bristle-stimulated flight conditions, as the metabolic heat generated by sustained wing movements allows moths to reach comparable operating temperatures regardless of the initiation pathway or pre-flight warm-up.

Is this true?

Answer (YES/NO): NO